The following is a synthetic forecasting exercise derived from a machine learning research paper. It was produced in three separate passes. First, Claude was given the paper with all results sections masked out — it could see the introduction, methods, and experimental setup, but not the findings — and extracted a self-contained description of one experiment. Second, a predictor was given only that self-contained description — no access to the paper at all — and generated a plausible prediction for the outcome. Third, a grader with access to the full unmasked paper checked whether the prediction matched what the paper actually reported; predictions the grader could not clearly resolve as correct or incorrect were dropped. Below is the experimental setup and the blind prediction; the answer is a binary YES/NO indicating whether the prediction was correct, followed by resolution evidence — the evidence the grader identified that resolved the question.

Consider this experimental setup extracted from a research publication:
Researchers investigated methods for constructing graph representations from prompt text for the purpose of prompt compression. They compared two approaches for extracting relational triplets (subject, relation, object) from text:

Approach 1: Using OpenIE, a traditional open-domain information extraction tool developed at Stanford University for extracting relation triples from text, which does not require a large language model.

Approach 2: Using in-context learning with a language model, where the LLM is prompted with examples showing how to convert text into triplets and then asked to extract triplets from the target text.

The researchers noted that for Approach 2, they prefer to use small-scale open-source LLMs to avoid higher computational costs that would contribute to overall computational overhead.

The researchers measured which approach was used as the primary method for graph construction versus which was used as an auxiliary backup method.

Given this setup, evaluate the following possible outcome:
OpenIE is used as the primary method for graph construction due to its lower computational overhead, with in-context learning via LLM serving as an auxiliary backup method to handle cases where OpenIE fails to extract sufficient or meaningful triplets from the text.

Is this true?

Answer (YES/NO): YES